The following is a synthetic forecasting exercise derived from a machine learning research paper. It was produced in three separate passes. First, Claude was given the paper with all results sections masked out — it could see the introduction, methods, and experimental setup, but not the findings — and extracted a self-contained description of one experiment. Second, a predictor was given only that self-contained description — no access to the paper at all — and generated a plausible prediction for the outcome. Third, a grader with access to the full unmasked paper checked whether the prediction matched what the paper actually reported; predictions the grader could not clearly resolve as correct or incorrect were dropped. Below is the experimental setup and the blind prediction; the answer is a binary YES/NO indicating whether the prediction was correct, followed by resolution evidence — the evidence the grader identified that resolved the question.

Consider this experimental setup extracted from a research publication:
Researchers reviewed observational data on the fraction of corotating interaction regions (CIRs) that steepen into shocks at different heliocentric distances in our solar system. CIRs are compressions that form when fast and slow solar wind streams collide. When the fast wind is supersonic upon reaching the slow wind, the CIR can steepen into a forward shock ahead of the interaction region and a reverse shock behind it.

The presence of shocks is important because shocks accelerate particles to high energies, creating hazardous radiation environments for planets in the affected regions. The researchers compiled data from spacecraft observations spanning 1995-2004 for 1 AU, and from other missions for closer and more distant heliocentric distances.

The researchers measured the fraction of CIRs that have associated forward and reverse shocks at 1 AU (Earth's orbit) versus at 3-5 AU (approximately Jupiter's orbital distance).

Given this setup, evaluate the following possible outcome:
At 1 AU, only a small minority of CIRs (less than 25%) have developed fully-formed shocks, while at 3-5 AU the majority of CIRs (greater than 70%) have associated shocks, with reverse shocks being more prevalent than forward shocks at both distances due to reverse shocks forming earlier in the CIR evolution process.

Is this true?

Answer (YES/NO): NO